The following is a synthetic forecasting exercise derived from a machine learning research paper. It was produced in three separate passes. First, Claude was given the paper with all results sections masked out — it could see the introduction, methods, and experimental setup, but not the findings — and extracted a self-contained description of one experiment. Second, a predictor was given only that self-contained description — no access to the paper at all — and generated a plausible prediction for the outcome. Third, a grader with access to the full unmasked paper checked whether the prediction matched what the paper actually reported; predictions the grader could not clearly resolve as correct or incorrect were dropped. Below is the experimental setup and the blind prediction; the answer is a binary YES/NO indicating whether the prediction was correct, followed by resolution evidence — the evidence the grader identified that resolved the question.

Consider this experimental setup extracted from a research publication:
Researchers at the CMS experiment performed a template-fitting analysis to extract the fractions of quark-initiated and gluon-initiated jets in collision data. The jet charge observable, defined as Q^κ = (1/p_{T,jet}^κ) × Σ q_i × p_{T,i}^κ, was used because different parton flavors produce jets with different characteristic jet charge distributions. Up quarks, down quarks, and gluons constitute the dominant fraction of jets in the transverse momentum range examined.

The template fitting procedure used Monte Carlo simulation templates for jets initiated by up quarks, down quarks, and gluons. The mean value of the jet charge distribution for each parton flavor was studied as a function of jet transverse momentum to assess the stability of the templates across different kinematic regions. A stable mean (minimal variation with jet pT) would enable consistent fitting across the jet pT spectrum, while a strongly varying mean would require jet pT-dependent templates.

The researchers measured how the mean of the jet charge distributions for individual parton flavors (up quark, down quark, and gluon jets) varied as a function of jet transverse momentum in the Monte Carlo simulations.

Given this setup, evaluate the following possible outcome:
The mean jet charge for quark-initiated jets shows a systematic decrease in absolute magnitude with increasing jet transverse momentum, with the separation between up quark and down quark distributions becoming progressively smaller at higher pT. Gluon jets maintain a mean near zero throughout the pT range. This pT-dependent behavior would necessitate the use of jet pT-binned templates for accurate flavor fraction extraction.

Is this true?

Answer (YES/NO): NO